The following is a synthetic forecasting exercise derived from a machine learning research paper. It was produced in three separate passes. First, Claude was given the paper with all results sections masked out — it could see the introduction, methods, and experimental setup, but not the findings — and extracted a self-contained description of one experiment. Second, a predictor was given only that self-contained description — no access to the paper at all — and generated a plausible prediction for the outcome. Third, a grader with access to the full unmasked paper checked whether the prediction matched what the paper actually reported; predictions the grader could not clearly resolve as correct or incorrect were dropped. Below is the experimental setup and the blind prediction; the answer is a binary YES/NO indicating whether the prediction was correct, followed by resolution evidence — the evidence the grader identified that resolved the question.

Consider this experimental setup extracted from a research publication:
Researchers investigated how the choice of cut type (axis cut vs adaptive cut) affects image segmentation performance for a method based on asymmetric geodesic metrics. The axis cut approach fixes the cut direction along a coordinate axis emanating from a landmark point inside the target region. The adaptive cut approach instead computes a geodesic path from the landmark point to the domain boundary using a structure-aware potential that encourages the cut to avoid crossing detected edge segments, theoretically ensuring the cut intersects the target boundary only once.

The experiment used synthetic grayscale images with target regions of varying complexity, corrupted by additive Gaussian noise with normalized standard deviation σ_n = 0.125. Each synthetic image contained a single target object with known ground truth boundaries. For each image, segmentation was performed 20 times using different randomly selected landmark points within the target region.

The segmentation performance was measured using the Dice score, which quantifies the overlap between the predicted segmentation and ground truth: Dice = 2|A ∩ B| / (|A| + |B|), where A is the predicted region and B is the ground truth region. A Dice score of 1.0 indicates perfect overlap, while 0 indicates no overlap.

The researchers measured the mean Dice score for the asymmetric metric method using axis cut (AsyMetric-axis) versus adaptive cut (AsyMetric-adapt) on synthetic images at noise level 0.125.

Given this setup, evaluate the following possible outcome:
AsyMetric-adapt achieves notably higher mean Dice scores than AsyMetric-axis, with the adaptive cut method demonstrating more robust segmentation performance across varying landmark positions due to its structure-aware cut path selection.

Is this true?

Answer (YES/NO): YES